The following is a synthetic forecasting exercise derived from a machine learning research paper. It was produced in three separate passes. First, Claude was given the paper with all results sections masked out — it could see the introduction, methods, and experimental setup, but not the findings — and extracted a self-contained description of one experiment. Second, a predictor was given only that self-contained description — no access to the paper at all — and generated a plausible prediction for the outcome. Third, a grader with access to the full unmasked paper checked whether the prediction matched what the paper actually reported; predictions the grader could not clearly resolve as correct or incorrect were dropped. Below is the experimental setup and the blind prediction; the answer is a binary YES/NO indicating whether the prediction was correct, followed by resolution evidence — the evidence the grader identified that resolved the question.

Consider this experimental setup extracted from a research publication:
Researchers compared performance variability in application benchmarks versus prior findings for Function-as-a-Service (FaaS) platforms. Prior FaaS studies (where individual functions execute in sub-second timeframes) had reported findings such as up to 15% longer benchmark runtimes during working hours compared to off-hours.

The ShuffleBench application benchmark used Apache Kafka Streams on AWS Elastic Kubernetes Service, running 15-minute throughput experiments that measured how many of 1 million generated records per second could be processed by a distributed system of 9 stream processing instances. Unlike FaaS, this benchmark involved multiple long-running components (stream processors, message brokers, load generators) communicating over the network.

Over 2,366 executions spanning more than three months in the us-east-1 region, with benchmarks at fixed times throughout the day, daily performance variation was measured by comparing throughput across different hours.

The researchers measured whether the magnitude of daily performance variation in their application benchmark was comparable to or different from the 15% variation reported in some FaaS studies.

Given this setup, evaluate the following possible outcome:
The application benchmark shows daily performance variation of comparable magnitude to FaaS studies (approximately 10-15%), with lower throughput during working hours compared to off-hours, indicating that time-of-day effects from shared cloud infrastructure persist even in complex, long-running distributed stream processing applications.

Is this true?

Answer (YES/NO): NO